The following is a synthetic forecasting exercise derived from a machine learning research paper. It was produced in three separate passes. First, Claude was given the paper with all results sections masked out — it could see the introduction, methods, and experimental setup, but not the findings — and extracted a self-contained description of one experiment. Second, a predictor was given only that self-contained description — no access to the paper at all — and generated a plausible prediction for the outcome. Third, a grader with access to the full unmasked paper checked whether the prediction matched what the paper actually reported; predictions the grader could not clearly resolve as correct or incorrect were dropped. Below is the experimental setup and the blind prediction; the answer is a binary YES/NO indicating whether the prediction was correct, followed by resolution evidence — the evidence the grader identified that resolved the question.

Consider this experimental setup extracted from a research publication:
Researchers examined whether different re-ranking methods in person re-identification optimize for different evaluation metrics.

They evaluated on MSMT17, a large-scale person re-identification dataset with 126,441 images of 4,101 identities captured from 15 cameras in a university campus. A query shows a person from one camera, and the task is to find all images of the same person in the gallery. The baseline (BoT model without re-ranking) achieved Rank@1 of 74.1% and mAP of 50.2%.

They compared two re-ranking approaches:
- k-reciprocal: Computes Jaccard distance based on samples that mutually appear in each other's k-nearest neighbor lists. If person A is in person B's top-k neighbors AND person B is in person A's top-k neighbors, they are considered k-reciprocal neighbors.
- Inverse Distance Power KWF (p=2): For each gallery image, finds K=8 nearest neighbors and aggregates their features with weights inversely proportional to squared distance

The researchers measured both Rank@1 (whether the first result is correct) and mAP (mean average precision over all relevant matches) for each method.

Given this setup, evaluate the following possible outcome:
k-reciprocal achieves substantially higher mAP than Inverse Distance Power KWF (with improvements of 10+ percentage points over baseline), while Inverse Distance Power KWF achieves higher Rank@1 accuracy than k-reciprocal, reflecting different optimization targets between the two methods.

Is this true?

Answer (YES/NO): YES